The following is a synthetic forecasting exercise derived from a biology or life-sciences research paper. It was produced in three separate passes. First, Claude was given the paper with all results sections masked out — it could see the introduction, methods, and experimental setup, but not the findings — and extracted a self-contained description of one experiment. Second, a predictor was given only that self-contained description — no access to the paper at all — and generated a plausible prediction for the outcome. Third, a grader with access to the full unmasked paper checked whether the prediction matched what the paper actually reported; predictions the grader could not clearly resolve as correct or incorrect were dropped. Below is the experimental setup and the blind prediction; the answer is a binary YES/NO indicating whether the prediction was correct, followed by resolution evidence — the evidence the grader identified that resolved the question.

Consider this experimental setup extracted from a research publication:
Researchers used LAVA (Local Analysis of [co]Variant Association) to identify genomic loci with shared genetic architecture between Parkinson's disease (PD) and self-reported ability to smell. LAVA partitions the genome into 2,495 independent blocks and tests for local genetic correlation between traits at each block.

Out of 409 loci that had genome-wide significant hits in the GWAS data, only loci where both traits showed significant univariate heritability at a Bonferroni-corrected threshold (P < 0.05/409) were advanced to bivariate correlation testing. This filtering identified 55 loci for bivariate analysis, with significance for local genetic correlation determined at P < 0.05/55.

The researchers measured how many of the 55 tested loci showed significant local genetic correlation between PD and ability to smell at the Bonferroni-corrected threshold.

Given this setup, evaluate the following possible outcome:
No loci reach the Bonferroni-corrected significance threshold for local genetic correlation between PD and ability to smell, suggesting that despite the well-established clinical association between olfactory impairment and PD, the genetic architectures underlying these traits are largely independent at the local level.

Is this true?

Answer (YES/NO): NO